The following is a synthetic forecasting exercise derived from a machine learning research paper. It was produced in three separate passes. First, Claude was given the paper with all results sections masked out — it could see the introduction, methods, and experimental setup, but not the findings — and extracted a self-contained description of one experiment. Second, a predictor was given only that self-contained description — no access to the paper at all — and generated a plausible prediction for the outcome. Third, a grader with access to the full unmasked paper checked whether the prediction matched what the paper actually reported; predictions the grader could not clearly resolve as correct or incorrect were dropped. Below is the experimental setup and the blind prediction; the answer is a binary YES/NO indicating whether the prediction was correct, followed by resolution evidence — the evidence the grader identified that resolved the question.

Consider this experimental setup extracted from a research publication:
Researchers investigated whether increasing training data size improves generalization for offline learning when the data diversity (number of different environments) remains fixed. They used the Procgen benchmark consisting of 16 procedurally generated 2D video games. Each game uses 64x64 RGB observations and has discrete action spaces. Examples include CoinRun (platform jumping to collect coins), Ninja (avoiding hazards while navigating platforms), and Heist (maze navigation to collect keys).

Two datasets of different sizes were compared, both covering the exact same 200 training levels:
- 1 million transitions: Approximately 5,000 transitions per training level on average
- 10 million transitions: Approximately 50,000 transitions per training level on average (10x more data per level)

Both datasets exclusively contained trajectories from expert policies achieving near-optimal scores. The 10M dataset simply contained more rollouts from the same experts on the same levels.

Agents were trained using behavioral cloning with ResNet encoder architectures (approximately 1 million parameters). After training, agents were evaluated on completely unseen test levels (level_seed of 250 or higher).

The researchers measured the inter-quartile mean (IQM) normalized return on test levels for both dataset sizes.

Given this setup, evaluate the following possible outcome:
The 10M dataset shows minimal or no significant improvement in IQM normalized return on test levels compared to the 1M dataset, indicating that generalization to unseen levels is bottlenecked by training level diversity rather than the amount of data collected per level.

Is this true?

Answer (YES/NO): YES